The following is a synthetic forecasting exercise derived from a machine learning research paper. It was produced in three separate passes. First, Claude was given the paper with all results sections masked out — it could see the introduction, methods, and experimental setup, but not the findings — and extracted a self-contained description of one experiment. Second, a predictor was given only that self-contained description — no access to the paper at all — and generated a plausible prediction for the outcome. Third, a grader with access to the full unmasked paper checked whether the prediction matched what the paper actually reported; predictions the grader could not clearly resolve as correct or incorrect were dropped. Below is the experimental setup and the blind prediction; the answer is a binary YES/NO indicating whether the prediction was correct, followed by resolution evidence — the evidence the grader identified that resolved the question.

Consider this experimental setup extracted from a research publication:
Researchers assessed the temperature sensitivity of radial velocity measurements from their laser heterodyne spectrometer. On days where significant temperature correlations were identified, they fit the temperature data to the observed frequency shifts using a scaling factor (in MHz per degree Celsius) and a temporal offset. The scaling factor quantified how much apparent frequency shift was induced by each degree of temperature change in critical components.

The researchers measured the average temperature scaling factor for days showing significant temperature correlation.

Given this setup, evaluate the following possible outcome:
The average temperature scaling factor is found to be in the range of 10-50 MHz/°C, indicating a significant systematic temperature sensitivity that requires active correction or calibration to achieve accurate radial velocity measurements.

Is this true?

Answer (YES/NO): NO